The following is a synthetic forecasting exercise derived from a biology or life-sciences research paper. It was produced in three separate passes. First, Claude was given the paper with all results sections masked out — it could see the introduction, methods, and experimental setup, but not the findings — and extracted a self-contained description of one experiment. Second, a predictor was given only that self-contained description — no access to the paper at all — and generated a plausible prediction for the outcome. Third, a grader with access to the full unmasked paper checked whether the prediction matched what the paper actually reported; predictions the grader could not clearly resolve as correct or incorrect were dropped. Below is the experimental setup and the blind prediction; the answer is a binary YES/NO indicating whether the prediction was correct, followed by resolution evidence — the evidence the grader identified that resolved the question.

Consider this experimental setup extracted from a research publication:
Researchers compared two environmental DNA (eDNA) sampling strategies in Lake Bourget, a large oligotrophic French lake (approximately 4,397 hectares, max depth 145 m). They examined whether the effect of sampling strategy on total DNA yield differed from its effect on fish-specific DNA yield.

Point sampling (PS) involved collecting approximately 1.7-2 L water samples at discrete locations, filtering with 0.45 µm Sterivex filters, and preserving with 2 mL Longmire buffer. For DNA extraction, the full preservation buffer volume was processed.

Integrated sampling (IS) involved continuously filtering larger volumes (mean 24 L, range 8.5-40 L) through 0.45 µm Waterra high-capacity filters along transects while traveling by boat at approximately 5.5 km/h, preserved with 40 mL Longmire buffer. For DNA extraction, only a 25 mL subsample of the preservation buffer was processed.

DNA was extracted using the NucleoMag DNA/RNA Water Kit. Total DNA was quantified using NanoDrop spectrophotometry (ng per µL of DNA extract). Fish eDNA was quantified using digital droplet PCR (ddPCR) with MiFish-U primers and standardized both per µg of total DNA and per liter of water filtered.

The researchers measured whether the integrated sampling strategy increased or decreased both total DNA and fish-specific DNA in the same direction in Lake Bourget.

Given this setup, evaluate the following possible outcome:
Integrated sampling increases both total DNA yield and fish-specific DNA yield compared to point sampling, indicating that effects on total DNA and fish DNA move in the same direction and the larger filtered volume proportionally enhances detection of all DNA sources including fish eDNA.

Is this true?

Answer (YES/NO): NO